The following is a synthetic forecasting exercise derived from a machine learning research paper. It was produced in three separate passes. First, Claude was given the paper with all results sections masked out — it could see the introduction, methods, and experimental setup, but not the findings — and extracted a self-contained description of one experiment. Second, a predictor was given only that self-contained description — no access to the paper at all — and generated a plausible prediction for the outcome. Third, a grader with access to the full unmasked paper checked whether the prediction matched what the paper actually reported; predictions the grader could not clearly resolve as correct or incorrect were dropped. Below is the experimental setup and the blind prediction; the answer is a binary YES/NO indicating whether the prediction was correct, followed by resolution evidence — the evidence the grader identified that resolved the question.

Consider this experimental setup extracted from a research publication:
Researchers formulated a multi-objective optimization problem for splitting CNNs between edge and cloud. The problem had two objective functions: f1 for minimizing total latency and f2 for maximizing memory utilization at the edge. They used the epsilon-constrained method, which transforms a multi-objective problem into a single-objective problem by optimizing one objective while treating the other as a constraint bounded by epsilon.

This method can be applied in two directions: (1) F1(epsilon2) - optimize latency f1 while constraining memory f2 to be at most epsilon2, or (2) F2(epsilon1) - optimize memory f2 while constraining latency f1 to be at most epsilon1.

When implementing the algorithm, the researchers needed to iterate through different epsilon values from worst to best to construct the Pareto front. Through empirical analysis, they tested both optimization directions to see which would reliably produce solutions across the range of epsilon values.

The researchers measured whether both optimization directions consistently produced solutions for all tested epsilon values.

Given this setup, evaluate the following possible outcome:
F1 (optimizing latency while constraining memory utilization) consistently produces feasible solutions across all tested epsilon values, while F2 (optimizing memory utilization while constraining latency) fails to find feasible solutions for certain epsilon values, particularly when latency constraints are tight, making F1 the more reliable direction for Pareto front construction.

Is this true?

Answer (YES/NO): NO